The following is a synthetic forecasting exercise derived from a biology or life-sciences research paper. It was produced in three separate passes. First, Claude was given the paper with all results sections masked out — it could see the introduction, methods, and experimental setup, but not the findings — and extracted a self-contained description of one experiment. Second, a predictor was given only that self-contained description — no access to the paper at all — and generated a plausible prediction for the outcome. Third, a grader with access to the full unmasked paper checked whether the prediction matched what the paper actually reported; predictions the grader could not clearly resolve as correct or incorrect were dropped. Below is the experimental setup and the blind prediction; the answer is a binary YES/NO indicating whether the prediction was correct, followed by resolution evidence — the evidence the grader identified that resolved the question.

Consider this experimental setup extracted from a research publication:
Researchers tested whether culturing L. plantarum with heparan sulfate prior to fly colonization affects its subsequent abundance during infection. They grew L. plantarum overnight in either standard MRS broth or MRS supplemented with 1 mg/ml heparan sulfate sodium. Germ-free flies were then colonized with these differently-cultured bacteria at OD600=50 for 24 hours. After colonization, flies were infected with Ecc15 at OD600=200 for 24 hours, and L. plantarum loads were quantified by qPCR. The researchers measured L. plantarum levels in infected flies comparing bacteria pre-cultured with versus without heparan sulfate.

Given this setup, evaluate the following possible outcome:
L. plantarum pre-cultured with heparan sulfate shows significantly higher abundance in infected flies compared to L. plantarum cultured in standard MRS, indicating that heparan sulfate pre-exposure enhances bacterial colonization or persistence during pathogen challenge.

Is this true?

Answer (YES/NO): NO